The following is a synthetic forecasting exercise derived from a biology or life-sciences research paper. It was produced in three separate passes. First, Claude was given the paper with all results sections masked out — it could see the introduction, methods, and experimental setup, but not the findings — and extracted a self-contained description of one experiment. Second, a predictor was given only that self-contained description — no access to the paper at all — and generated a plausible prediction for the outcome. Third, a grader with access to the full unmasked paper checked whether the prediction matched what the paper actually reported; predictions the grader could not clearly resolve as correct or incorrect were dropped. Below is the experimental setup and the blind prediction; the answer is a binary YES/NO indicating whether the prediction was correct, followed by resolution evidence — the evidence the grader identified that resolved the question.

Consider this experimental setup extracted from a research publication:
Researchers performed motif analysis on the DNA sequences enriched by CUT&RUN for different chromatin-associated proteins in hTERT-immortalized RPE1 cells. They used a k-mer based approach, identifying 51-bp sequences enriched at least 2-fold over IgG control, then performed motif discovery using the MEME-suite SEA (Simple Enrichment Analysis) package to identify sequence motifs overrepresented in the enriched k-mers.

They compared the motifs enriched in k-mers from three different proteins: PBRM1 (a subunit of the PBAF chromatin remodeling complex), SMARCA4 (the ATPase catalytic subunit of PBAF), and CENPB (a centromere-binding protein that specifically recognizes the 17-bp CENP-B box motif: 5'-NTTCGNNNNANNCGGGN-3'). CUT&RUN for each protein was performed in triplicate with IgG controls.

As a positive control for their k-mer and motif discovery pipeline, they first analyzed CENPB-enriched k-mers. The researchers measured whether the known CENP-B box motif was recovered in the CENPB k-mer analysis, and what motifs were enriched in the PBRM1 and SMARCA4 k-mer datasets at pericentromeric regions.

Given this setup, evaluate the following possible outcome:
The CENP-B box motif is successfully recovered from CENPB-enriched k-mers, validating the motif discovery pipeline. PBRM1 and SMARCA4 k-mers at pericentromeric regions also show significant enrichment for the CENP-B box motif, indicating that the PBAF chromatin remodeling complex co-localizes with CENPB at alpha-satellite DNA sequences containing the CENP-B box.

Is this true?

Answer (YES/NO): NO